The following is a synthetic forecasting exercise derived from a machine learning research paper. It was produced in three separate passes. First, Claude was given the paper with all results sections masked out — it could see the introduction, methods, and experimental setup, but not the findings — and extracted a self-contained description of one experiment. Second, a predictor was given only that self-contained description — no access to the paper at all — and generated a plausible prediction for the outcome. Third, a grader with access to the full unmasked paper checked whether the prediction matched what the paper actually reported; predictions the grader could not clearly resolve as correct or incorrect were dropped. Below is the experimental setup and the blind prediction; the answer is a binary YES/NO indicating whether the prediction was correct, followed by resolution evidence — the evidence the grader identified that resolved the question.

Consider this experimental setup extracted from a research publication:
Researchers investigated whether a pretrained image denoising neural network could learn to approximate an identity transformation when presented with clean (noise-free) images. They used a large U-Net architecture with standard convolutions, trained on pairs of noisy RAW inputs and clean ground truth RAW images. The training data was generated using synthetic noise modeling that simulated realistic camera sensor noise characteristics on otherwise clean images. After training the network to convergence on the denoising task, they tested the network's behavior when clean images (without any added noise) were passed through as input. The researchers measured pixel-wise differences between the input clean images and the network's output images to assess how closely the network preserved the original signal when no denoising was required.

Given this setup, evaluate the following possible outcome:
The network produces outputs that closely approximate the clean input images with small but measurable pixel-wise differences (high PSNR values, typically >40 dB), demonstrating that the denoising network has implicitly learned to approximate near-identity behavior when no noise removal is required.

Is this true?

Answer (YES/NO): YES